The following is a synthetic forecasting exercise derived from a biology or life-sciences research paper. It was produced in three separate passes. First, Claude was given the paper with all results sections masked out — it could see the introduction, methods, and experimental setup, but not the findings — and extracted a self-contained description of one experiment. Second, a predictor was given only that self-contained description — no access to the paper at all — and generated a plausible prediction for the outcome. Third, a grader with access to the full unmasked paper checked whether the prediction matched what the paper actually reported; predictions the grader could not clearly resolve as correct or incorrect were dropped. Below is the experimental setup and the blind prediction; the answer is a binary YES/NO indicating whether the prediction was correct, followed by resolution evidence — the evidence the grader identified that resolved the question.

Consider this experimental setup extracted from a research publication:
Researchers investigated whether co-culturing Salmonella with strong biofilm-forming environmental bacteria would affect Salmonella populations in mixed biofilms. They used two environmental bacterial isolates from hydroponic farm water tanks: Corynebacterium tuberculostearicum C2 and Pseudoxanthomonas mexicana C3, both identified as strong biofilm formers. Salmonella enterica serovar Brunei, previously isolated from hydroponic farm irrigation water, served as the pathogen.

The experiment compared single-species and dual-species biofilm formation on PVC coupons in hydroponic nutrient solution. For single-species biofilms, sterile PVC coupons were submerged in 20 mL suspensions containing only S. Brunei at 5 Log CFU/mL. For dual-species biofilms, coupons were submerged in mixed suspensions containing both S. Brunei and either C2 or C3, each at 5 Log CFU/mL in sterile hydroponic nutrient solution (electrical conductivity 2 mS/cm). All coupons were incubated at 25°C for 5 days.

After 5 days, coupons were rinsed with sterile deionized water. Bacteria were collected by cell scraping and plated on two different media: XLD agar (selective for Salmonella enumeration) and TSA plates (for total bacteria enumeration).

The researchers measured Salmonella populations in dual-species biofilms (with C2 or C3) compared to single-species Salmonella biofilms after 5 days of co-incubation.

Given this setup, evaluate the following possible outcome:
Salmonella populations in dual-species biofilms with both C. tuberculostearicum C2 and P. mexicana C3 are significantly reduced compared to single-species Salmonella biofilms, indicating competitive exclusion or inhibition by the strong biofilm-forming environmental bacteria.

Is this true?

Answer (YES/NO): NO